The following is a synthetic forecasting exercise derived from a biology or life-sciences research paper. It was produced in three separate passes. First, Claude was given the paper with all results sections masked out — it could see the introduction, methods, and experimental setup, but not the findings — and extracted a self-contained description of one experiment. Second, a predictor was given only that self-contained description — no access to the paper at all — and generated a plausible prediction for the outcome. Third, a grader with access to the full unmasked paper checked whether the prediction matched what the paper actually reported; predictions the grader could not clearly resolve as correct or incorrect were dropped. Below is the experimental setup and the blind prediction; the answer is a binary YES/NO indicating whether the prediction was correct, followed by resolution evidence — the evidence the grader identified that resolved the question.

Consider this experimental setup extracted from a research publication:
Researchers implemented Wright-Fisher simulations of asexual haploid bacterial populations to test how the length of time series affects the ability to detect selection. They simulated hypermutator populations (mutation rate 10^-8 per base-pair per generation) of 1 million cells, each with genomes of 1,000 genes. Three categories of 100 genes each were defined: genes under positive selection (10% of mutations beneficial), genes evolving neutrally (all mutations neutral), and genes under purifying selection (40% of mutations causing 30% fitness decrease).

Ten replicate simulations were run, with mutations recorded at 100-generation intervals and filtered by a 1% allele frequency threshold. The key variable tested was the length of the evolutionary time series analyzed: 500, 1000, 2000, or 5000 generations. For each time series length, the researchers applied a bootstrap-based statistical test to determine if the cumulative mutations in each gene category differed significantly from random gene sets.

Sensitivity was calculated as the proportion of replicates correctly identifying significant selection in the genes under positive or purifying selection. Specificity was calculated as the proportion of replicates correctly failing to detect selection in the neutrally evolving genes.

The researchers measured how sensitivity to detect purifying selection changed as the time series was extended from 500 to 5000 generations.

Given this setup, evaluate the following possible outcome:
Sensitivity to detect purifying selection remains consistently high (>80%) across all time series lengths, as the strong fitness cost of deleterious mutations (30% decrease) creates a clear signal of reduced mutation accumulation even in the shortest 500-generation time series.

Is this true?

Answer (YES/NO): NO